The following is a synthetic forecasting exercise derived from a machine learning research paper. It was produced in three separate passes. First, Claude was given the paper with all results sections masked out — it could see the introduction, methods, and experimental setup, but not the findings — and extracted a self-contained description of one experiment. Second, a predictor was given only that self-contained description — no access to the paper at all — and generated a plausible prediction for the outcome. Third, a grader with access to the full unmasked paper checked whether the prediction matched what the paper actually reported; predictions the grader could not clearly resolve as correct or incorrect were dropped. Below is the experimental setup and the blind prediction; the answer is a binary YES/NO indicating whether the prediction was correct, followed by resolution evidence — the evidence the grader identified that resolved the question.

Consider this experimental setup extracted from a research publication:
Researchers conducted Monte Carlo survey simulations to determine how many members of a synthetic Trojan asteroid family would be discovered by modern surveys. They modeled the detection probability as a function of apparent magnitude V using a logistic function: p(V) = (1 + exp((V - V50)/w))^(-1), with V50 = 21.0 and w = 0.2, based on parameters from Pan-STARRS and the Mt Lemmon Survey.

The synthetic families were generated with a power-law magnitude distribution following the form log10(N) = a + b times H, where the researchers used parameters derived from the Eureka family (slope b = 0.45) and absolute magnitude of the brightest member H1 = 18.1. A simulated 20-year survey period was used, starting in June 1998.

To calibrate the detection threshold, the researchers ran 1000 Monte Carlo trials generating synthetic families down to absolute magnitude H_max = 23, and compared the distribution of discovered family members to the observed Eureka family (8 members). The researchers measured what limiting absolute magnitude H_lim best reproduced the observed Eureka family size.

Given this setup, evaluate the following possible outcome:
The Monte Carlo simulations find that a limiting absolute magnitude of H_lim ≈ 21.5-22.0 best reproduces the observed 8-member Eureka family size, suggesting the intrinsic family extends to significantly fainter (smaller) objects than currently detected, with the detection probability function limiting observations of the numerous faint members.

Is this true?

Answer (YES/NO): NO